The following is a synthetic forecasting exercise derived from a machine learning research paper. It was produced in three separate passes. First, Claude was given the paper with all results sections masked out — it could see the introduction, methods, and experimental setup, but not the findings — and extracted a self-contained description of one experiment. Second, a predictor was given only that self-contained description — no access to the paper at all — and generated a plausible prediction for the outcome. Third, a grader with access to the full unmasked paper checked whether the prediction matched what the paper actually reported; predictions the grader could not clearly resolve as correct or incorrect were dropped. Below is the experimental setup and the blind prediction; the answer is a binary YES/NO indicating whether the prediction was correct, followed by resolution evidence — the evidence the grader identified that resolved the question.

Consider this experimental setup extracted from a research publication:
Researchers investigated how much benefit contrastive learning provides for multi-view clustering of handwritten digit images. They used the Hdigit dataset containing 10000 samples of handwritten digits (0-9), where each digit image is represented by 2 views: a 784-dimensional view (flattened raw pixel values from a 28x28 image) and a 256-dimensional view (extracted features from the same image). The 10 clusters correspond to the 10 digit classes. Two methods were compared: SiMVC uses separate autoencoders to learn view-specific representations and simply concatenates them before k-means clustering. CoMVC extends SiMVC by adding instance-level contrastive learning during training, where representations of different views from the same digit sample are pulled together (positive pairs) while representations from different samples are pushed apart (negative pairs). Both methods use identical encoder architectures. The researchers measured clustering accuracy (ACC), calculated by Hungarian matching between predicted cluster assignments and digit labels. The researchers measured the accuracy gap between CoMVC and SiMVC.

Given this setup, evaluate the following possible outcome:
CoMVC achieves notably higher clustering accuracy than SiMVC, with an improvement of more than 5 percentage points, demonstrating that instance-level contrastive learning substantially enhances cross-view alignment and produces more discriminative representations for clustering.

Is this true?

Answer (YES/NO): YES